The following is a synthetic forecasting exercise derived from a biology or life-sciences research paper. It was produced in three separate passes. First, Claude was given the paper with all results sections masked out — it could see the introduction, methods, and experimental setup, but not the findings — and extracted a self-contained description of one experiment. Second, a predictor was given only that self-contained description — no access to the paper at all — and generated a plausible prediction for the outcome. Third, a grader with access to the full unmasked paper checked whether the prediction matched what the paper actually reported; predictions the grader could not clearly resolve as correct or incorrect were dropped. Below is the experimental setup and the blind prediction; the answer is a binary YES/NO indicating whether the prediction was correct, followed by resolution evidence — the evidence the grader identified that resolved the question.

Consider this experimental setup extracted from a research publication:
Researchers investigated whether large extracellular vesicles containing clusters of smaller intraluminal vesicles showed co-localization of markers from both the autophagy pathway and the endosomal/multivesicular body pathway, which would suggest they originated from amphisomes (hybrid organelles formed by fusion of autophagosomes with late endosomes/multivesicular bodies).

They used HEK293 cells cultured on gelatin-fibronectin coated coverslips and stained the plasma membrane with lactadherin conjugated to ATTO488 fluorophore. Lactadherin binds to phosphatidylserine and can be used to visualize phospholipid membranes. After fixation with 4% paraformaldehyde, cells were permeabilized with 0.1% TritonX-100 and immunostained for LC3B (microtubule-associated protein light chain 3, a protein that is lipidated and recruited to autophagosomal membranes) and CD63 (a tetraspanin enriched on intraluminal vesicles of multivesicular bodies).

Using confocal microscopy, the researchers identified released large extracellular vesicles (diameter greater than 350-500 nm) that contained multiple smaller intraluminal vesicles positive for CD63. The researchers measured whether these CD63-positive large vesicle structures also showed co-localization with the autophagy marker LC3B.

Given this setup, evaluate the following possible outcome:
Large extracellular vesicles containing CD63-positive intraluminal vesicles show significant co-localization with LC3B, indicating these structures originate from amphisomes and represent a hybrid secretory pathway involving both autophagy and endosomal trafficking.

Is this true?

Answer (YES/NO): NO